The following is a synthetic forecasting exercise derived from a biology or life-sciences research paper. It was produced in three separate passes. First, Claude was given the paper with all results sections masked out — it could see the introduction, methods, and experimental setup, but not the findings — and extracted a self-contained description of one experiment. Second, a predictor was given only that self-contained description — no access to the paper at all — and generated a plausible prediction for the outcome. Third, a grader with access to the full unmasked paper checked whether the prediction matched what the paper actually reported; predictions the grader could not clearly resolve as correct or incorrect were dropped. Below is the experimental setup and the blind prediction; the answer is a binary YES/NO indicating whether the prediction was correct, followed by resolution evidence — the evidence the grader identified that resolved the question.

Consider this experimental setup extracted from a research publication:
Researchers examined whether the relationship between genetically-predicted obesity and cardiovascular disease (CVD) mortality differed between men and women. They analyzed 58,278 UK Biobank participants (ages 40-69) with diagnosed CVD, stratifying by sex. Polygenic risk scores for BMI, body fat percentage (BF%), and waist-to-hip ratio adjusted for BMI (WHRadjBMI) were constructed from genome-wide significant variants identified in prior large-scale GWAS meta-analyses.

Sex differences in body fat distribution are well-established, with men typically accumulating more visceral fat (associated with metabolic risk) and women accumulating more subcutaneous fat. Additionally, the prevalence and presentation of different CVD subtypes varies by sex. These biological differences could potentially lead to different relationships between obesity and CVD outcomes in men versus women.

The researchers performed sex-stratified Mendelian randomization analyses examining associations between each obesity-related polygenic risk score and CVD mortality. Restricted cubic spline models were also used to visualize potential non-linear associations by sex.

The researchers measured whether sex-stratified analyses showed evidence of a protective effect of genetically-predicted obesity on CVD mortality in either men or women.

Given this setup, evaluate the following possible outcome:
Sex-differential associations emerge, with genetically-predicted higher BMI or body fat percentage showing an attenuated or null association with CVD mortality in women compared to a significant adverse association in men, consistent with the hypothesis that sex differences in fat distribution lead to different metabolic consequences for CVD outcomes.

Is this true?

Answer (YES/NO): NO